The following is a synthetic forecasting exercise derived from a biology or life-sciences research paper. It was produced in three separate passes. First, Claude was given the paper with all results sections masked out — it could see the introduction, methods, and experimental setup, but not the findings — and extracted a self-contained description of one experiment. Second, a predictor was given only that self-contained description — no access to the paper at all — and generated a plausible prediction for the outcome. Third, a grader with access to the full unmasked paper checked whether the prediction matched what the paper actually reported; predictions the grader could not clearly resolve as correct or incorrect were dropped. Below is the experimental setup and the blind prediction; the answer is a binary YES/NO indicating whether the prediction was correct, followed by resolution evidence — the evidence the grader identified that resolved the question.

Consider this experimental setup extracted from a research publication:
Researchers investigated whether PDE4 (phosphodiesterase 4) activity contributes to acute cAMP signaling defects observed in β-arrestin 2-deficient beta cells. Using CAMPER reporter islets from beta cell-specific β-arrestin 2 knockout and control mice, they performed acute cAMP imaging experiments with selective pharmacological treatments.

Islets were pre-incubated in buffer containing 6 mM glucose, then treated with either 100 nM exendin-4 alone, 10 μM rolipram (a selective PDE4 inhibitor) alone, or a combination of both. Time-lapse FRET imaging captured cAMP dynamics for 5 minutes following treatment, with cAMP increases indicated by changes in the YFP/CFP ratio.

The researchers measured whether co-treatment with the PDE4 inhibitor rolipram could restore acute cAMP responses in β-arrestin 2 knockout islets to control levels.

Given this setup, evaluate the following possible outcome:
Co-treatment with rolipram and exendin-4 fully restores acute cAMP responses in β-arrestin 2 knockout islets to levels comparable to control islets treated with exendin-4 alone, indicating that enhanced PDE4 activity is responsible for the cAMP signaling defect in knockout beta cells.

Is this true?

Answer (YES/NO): YES